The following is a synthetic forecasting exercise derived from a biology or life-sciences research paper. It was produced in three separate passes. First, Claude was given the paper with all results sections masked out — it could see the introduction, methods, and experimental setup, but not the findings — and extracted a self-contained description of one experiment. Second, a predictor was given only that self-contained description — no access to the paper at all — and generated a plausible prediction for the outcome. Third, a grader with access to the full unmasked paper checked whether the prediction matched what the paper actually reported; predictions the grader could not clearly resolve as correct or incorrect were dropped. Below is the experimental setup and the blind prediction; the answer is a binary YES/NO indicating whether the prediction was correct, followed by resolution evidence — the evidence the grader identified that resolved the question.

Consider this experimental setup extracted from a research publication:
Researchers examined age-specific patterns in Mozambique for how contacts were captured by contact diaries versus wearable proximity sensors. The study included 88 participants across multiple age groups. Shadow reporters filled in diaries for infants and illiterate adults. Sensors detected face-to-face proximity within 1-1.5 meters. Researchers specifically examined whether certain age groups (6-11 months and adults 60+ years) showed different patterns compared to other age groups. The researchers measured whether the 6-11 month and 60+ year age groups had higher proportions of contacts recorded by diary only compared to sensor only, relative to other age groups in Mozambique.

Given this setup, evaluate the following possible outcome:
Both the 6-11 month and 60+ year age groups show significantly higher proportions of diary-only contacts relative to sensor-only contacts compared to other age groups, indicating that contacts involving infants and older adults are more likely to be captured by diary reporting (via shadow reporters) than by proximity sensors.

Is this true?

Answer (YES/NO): NO